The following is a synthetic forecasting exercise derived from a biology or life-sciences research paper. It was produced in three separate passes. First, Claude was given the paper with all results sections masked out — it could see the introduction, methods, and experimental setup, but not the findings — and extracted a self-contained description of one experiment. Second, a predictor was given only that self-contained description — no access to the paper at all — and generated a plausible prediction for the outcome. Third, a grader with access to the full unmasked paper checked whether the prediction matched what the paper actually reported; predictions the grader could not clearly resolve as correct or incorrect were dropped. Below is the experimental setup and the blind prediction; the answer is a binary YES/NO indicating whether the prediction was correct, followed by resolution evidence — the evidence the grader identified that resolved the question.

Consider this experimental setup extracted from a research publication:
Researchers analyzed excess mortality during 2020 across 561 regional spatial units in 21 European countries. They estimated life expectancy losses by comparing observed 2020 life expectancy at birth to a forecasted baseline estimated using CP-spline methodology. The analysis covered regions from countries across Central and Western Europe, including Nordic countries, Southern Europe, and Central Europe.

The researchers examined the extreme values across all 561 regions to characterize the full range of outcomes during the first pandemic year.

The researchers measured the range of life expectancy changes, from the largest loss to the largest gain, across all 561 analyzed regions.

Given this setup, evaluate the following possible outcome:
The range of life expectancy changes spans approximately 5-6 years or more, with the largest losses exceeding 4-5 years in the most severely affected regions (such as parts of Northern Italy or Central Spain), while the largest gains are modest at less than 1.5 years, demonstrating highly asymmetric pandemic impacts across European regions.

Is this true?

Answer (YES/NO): NO